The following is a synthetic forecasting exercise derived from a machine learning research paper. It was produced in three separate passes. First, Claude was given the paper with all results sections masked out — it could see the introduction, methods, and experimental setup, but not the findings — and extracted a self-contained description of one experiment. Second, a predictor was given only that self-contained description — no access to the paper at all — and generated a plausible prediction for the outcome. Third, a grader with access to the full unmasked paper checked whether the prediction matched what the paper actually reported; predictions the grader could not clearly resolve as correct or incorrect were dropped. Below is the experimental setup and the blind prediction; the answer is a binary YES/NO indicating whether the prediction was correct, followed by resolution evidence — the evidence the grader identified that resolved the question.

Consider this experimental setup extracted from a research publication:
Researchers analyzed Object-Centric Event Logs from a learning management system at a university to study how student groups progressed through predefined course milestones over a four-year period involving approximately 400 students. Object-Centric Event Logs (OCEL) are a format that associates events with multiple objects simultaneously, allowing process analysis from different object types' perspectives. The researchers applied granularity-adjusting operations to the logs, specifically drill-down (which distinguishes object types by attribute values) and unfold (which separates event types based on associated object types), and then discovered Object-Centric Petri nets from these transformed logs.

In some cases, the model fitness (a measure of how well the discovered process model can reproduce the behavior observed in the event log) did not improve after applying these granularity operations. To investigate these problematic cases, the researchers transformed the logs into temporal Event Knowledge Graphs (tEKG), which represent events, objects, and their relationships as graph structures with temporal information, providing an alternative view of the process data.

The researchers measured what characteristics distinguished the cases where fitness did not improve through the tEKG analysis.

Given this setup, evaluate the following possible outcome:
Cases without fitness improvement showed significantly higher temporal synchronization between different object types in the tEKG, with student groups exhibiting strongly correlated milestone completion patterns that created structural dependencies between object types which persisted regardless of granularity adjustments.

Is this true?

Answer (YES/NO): NO